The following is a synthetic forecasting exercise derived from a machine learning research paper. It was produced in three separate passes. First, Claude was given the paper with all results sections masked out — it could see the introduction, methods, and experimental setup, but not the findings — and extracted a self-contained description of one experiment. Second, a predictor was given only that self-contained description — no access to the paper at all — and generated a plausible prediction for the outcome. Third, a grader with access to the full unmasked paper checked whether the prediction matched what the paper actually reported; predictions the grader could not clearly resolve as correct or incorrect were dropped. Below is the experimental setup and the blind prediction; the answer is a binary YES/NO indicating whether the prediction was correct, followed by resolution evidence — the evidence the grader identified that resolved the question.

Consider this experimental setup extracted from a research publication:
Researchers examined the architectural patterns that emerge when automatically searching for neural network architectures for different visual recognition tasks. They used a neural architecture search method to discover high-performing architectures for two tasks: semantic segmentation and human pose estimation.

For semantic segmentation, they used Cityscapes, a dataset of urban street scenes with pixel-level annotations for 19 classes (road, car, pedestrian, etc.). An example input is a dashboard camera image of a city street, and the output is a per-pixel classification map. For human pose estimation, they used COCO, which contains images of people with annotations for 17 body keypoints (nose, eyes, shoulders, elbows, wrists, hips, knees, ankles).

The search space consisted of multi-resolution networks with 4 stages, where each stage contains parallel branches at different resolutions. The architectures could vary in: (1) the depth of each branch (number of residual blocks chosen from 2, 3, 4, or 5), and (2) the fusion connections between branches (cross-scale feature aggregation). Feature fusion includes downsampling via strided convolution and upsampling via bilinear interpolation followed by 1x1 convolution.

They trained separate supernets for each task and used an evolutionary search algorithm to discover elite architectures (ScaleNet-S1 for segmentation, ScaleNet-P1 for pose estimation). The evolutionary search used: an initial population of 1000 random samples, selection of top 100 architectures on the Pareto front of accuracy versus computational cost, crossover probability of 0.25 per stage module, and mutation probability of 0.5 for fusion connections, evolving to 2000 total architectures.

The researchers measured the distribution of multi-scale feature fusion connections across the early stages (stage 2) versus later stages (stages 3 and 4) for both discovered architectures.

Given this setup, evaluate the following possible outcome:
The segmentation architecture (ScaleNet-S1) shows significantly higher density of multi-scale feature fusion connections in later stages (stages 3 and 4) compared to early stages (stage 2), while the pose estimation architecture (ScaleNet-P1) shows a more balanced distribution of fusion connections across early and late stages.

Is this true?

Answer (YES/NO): NO